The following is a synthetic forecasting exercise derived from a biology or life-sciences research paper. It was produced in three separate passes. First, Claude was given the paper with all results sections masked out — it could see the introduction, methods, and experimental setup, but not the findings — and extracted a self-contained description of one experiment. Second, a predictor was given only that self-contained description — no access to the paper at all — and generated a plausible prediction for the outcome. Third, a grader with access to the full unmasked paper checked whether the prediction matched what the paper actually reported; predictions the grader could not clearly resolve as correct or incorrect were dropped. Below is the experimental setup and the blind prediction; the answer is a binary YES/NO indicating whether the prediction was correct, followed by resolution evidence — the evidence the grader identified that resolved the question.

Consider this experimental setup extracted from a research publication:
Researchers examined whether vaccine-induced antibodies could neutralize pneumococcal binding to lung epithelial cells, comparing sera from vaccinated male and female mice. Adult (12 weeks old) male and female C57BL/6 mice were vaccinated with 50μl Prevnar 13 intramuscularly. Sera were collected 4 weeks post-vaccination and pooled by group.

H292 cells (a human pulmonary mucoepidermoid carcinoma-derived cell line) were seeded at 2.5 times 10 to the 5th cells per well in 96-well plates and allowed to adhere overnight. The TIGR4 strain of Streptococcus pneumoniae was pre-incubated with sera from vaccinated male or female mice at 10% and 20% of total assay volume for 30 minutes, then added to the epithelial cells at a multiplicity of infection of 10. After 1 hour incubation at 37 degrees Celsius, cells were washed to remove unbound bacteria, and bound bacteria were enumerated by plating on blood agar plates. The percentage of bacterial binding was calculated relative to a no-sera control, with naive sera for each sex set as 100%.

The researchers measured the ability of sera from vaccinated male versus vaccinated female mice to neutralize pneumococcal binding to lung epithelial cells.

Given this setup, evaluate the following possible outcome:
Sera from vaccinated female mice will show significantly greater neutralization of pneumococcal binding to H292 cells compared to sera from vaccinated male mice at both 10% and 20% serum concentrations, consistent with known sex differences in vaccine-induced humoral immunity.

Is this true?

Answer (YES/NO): YES